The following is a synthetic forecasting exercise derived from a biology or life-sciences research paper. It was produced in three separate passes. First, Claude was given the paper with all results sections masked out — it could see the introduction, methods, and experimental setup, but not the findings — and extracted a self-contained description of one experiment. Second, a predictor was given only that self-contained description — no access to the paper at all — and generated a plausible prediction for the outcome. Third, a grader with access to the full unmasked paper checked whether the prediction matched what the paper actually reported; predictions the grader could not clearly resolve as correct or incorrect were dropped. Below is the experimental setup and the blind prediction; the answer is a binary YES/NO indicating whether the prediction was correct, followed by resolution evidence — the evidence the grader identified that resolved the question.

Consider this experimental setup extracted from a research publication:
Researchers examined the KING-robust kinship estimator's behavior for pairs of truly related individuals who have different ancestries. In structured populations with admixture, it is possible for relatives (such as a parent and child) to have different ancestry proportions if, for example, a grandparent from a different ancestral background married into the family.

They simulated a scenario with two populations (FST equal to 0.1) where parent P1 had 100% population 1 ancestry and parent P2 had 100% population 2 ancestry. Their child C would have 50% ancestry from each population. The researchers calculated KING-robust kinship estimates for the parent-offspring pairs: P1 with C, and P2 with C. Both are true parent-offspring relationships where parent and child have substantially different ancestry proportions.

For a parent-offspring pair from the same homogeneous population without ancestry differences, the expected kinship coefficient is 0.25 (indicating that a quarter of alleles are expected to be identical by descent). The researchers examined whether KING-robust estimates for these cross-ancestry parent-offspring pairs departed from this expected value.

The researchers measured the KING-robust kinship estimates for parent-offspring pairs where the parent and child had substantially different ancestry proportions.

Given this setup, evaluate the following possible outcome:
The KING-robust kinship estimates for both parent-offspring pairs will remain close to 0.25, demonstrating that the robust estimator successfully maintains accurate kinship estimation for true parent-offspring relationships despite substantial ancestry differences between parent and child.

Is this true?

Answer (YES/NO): NO